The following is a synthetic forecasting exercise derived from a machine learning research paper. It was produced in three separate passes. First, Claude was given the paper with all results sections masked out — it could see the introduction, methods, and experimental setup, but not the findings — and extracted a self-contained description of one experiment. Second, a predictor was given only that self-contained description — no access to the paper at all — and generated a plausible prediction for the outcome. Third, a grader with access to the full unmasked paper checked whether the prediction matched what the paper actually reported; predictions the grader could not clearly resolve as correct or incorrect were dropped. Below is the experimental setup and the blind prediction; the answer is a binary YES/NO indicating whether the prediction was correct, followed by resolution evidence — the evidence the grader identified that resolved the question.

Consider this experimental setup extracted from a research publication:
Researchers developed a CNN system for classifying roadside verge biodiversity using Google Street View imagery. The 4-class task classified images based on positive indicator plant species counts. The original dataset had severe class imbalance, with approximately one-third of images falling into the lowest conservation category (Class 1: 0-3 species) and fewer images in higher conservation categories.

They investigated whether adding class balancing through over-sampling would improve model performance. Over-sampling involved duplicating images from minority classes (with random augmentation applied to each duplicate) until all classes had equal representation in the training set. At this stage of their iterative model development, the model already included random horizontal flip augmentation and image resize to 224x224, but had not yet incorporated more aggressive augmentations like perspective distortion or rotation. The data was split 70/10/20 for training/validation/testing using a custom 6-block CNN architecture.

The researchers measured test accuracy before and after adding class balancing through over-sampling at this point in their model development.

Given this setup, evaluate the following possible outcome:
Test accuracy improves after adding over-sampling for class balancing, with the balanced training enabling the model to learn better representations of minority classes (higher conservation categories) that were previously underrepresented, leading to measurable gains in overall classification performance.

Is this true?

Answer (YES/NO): NO